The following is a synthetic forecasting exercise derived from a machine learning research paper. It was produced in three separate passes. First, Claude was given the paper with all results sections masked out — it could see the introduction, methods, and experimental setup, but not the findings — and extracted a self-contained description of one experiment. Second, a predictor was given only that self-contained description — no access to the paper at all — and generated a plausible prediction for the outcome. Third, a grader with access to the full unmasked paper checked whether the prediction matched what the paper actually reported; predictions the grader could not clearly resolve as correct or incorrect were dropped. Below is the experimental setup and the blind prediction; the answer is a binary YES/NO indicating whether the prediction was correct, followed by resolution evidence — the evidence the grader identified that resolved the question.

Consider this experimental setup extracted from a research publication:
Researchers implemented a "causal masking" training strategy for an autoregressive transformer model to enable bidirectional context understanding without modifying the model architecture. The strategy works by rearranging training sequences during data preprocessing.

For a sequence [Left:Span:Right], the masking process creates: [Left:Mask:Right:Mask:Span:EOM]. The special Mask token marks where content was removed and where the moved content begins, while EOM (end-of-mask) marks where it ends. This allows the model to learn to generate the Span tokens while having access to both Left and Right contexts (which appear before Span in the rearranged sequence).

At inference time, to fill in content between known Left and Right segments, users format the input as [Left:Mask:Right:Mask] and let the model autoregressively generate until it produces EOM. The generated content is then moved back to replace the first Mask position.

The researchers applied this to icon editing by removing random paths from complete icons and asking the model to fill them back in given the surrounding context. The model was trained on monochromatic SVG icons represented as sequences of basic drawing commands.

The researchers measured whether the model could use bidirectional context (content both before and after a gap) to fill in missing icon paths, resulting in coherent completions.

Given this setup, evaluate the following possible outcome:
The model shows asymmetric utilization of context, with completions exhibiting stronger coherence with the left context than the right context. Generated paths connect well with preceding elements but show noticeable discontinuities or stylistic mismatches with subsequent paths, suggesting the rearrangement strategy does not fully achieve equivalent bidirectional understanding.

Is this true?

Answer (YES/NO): NO